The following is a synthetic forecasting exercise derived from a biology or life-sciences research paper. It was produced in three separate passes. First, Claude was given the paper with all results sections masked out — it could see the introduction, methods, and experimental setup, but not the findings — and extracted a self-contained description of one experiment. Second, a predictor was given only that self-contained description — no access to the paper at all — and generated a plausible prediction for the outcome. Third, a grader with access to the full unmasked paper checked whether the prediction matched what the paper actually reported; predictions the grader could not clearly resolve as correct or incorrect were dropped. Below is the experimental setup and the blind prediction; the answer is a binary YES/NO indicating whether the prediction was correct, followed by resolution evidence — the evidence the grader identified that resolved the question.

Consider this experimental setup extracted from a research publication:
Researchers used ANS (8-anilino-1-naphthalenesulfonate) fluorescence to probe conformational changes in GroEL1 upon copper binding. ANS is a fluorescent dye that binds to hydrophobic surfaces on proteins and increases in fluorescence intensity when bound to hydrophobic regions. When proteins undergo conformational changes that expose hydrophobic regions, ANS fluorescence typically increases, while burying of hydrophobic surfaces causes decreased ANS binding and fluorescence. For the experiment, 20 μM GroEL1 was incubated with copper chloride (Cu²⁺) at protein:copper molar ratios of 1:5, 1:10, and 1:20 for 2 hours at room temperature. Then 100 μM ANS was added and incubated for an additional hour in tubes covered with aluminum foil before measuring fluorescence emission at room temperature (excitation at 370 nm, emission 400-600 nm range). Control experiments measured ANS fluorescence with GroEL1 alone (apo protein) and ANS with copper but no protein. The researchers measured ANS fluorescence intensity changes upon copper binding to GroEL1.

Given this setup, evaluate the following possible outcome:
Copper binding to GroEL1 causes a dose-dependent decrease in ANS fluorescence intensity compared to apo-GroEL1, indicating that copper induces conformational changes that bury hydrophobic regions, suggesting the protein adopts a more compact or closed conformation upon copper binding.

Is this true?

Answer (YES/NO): NO